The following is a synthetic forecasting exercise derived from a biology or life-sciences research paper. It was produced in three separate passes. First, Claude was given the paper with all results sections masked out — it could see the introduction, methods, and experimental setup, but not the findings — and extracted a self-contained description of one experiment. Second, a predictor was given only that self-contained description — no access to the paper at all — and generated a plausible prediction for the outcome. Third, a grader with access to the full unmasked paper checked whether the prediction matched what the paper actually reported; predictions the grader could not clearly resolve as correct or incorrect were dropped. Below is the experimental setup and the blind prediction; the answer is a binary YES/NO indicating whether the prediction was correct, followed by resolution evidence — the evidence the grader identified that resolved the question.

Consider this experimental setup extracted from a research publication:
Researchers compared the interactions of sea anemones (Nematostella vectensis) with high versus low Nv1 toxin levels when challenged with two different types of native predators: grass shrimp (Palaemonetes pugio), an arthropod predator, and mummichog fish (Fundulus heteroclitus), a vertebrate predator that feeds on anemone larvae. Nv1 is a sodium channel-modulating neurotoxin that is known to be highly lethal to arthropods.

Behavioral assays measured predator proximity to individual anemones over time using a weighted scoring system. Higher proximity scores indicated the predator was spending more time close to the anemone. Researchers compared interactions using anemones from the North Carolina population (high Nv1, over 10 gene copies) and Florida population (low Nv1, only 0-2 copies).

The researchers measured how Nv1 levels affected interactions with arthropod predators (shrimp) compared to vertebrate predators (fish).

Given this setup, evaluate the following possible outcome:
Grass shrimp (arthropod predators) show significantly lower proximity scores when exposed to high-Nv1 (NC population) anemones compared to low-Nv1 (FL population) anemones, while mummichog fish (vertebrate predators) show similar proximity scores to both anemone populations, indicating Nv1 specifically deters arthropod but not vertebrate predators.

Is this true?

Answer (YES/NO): NO